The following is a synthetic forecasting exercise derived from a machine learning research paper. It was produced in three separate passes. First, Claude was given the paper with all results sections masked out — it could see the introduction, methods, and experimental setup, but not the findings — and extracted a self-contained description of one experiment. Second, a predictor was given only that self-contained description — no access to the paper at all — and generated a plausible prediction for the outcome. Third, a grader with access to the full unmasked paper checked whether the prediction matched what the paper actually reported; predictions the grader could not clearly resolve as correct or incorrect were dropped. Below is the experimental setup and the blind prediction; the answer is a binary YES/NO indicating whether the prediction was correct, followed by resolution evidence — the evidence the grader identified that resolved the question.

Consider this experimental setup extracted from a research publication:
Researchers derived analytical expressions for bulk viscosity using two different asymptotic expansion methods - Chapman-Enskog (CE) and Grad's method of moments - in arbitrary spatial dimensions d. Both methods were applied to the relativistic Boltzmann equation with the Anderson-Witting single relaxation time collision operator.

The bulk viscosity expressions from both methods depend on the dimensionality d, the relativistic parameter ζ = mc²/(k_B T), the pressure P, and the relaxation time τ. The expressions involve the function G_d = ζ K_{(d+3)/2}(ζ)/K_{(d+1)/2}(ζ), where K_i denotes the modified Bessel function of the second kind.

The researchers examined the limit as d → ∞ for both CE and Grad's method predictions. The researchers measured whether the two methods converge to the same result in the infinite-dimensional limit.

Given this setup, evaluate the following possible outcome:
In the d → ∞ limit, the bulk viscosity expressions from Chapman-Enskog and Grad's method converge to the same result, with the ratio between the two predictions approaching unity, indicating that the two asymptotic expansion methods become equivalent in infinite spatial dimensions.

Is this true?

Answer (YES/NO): NO